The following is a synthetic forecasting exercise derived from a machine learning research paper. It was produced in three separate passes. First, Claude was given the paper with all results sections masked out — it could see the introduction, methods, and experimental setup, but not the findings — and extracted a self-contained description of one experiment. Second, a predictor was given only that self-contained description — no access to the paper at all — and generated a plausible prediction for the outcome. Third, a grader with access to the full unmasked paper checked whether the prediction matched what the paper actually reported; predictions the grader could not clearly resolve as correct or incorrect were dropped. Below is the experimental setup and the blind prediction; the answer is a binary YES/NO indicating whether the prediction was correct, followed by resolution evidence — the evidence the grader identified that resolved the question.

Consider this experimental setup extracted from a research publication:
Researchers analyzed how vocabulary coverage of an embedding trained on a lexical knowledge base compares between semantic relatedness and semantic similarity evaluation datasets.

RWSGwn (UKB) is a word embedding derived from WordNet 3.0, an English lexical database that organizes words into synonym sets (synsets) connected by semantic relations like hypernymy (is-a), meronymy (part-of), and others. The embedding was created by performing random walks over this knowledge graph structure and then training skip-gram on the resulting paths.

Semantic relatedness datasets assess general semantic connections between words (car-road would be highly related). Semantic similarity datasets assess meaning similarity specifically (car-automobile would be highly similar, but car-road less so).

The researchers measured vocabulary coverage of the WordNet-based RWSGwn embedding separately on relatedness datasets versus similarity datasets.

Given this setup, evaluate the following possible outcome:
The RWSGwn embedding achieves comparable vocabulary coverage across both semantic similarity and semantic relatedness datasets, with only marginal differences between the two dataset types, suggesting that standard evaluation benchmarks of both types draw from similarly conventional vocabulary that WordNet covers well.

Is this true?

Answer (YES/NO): NO